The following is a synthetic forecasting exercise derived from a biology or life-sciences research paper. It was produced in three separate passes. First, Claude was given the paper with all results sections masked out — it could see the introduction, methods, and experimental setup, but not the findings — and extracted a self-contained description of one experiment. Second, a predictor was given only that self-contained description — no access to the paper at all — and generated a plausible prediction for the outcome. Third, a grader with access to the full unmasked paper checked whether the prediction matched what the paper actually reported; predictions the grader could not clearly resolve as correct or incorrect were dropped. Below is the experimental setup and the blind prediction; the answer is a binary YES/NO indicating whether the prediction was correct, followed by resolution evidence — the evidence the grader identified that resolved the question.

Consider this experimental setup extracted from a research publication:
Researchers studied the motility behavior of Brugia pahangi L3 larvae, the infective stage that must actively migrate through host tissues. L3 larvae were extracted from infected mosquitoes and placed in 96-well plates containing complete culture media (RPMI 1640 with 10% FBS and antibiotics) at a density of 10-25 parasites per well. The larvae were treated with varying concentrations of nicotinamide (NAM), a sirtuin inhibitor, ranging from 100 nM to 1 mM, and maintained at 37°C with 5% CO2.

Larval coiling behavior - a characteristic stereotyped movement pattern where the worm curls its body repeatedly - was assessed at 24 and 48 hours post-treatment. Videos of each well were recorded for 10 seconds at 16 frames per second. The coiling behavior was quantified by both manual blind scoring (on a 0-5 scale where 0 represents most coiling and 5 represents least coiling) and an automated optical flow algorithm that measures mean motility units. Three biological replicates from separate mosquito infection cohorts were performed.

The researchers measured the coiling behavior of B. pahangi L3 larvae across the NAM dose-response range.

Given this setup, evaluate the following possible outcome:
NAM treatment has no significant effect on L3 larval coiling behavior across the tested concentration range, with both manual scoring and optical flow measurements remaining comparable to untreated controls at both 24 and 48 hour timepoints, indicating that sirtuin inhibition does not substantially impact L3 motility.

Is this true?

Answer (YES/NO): NO